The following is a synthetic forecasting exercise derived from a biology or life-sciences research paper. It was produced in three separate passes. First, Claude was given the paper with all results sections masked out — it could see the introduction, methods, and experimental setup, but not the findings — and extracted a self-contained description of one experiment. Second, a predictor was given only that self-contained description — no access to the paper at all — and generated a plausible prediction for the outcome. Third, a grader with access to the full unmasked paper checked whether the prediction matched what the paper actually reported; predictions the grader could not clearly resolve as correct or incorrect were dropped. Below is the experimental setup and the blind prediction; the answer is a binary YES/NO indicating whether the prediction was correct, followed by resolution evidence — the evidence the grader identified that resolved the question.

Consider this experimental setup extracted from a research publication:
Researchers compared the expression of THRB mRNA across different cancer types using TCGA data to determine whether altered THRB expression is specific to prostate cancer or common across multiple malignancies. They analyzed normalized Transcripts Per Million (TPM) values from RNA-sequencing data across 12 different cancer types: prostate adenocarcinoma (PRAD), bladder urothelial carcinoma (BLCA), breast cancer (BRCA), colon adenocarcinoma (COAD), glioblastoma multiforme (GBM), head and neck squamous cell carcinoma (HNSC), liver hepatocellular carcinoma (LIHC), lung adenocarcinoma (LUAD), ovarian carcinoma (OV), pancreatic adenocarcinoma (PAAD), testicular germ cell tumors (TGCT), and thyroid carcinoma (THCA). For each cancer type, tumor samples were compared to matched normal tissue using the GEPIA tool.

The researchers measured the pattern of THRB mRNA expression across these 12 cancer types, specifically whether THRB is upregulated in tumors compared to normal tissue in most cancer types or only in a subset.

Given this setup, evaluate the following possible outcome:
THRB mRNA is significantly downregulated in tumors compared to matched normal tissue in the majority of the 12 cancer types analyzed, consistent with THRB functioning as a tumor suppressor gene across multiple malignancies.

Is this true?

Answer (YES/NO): NO